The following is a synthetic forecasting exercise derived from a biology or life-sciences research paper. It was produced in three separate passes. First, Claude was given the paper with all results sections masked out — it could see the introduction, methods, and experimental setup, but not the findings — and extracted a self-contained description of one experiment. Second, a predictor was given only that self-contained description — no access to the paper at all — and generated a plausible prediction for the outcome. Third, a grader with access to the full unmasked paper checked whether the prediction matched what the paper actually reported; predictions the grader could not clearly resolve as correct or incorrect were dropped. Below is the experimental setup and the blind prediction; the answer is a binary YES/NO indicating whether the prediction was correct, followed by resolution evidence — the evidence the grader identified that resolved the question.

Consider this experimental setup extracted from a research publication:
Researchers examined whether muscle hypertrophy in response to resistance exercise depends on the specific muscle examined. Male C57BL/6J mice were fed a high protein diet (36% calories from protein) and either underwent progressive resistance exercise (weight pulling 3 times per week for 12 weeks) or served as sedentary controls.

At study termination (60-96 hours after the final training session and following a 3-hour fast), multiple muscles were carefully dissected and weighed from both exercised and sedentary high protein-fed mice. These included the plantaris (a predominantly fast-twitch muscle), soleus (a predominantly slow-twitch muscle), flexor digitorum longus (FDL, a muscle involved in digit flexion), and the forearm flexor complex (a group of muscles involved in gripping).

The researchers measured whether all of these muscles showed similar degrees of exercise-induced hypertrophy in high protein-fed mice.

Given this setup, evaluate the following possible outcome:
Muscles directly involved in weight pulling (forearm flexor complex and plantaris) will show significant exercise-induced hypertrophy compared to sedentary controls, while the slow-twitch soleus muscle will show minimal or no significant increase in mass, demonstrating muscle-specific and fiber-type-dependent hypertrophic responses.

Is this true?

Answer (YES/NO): NO